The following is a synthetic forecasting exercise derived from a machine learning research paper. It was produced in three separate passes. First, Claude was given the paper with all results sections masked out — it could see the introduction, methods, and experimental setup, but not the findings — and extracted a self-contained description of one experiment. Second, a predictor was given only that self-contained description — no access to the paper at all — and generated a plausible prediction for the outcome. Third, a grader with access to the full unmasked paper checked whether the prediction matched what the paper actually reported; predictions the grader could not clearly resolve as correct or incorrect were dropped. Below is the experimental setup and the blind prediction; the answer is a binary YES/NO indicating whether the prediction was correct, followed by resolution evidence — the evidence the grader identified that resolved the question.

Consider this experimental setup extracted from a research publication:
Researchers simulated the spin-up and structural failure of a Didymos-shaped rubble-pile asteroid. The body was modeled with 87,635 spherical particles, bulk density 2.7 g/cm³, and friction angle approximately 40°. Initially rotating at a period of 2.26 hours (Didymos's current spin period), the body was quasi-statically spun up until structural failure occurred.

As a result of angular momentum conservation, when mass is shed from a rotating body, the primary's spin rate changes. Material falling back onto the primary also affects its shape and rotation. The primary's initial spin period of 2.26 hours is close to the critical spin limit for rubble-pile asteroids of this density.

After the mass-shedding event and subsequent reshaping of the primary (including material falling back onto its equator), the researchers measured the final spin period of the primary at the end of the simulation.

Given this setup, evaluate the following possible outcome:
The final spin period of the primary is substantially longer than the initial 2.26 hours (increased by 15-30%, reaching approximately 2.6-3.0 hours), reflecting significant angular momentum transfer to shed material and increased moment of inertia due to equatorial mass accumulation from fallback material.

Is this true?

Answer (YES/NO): NO